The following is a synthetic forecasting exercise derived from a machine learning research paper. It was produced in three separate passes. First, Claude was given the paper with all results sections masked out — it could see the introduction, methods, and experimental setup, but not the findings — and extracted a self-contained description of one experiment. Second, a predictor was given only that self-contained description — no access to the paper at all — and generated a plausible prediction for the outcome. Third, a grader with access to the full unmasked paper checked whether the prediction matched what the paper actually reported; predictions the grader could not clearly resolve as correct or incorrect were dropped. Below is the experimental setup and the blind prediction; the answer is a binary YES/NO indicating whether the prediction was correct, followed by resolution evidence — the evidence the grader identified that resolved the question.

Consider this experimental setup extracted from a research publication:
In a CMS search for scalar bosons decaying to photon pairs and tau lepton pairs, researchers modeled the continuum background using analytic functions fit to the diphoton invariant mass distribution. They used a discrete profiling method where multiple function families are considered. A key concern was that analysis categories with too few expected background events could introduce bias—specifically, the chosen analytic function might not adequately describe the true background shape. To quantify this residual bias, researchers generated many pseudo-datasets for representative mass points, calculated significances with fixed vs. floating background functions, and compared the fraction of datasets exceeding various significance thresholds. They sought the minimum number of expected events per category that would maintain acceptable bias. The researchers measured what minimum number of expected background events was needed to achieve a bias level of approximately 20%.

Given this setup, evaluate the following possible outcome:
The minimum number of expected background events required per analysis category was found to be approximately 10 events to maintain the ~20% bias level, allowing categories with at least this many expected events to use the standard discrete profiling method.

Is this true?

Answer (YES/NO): YES